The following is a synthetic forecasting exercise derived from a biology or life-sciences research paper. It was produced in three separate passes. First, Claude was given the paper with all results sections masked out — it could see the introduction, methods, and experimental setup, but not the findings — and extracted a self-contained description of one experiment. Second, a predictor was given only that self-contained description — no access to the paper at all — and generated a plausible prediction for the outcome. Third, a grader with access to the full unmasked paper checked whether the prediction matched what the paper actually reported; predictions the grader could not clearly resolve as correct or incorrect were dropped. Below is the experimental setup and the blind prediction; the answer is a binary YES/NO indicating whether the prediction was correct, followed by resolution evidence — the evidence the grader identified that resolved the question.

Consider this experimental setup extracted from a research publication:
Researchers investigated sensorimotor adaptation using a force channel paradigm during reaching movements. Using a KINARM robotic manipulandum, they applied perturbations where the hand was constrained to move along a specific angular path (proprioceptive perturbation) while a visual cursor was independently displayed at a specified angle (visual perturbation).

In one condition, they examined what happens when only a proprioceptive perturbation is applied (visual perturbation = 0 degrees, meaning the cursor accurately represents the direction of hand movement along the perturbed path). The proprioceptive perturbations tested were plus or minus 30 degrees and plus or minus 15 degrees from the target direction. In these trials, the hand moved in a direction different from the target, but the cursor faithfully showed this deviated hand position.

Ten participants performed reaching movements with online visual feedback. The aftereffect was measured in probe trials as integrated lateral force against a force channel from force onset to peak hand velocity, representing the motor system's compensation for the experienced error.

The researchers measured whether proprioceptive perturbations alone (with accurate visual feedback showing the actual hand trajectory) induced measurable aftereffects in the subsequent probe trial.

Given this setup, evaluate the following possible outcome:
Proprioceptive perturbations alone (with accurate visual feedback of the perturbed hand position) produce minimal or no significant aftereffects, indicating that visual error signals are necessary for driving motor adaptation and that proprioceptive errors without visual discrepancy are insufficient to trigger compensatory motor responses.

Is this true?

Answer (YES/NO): NO